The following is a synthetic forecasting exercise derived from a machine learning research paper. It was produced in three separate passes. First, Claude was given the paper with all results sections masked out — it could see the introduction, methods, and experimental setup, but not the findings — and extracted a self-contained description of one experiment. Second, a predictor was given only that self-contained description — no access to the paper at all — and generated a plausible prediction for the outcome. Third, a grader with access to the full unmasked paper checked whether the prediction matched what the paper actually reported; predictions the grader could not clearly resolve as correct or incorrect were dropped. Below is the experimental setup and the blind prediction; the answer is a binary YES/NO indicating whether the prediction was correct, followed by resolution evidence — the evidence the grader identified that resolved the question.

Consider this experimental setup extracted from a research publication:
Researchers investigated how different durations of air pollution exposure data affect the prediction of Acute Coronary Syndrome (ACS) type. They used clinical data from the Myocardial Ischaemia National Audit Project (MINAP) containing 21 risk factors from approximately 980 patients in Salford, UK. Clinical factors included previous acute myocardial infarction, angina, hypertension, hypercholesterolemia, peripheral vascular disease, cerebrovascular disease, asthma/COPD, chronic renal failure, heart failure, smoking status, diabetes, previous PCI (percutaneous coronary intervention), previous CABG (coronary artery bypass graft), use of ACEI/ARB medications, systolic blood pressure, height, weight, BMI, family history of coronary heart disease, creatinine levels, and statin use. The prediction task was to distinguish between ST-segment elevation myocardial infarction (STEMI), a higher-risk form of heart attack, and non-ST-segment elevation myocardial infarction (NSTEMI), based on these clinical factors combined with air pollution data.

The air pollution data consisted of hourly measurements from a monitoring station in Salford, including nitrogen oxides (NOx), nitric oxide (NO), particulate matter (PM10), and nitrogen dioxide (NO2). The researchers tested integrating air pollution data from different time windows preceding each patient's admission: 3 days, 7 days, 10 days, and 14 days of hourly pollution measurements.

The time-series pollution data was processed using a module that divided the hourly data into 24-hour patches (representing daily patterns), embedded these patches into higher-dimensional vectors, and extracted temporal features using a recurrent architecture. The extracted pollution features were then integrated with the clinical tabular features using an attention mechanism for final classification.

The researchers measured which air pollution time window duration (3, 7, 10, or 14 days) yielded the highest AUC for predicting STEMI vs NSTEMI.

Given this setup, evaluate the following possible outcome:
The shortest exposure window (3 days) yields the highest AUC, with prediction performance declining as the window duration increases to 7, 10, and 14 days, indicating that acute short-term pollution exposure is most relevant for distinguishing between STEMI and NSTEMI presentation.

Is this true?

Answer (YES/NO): NO